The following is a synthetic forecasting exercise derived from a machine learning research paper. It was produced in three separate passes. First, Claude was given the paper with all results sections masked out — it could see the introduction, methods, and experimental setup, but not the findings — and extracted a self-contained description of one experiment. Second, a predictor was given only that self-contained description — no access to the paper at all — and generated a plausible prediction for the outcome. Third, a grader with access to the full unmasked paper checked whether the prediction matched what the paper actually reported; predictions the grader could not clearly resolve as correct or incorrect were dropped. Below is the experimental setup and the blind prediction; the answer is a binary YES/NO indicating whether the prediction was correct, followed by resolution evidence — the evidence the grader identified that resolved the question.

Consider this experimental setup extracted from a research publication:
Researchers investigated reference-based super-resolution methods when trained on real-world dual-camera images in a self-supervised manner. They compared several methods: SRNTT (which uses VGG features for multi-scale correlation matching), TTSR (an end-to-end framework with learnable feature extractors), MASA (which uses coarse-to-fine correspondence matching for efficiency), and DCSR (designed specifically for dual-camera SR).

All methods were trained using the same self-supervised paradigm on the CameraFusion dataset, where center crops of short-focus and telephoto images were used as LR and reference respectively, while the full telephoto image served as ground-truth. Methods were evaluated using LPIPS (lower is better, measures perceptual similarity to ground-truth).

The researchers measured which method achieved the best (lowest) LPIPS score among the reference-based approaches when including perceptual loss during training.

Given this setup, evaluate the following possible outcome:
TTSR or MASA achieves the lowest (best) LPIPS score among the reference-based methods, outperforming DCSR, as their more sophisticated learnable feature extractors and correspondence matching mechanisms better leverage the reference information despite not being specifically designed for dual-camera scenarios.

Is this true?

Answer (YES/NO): YES